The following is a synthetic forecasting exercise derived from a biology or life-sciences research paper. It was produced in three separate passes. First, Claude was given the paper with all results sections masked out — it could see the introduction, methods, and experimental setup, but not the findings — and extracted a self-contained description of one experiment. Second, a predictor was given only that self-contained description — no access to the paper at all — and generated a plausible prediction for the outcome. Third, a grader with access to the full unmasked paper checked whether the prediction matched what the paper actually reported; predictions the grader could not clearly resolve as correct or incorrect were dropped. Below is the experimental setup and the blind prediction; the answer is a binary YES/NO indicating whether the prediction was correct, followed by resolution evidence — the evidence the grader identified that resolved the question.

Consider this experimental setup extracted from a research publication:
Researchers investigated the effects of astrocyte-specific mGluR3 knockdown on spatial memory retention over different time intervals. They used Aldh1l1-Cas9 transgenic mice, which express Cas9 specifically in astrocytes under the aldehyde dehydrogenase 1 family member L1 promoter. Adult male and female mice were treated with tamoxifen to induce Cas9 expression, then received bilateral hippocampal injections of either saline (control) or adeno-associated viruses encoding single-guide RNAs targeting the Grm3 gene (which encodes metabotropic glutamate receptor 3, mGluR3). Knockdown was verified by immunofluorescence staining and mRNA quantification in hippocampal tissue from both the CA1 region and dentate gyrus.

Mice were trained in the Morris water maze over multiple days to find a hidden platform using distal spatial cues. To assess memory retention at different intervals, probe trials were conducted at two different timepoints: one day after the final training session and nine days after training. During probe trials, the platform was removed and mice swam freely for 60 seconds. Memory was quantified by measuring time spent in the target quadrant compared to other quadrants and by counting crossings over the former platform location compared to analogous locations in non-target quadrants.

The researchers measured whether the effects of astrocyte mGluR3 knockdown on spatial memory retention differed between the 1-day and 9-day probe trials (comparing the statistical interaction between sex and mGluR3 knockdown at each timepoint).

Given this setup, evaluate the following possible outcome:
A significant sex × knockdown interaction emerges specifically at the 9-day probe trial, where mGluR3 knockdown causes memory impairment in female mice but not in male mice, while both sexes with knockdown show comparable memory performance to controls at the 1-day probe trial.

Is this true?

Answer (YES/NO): NO